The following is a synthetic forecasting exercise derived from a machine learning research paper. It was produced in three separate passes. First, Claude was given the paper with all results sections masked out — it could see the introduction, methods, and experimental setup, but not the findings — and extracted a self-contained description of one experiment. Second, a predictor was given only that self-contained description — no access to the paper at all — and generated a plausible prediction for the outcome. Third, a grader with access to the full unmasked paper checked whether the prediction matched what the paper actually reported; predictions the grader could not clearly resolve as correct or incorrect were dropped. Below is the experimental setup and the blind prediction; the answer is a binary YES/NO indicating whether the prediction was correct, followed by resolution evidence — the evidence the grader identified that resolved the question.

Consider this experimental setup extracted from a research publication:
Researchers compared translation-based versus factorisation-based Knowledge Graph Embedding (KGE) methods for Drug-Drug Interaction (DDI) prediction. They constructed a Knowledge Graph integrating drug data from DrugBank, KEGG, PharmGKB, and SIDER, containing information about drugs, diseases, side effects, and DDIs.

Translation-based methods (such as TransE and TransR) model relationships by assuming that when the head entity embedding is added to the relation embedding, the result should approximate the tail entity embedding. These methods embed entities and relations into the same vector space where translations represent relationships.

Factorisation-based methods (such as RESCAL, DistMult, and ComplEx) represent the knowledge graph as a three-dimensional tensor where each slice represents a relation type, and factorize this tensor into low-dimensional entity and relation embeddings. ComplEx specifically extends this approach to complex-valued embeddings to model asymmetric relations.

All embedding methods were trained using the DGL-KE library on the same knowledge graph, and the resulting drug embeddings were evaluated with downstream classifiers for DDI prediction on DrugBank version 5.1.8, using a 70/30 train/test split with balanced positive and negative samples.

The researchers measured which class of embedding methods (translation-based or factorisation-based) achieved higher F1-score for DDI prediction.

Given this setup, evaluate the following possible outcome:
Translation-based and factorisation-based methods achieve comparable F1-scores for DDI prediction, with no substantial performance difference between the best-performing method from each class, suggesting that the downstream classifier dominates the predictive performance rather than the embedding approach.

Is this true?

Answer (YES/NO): NO